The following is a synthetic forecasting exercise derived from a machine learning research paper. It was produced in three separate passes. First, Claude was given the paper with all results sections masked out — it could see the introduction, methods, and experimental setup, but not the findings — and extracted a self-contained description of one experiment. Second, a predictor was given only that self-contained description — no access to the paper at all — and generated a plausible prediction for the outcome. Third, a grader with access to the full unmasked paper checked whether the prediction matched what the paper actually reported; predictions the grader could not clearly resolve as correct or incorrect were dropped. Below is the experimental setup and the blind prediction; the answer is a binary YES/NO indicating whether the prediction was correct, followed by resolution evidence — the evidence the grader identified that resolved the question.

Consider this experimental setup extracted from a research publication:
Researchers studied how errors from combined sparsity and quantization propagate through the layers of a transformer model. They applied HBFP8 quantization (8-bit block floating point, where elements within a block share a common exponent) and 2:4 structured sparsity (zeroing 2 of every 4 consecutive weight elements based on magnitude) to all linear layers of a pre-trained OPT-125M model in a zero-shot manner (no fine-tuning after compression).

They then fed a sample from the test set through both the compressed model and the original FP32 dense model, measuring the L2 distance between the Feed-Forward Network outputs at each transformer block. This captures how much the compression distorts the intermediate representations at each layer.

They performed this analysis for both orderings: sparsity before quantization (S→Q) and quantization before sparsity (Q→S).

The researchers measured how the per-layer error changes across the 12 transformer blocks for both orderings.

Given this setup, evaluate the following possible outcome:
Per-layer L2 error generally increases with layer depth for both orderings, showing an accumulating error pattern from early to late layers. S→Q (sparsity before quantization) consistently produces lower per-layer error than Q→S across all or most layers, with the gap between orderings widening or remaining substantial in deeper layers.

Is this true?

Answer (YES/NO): YES